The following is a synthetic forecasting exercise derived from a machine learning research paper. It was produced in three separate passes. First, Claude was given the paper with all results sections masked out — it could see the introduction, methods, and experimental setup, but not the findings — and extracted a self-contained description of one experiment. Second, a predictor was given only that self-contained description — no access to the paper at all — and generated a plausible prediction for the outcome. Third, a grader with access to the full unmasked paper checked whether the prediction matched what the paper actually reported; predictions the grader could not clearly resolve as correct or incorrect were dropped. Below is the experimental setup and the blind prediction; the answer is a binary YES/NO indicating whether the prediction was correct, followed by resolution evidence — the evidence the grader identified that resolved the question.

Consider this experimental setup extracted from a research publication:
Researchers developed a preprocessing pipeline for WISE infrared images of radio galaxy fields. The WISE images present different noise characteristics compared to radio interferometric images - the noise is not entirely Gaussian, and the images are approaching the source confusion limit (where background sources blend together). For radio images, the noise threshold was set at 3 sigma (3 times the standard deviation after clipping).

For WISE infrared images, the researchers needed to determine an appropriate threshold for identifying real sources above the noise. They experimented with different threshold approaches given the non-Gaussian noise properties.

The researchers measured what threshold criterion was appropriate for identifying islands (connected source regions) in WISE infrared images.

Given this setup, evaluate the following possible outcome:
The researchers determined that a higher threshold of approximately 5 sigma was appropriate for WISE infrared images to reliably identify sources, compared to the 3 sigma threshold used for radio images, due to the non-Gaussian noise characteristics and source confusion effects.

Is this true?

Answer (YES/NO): NO